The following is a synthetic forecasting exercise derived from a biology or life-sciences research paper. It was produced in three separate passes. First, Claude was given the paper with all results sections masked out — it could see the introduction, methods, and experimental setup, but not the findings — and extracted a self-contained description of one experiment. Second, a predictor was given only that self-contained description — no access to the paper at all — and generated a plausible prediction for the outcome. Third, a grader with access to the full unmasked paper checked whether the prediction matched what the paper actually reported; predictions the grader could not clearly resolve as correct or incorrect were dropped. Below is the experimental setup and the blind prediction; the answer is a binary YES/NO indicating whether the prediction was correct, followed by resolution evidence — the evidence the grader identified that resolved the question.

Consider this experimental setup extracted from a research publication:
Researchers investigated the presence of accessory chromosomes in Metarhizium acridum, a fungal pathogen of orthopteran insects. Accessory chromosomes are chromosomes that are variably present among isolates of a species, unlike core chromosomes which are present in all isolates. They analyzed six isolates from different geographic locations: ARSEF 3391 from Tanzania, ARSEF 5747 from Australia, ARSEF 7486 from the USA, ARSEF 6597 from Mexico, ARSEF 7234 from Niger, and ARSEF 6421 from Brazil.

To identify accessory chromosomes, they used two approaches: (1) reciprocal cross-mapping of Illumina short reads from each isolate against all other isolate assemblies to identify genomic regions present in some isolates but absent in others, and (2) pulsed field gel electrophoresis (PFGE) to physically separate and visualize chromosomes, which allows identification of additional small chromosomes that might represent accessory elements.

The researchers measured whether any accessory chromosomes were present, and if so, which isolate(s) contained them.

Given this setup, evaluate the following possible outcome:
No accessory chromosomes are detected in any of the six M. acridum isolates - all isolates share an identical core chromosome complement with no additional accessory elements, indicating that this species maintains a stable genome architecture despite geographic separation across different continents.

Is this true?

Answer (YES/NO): NO